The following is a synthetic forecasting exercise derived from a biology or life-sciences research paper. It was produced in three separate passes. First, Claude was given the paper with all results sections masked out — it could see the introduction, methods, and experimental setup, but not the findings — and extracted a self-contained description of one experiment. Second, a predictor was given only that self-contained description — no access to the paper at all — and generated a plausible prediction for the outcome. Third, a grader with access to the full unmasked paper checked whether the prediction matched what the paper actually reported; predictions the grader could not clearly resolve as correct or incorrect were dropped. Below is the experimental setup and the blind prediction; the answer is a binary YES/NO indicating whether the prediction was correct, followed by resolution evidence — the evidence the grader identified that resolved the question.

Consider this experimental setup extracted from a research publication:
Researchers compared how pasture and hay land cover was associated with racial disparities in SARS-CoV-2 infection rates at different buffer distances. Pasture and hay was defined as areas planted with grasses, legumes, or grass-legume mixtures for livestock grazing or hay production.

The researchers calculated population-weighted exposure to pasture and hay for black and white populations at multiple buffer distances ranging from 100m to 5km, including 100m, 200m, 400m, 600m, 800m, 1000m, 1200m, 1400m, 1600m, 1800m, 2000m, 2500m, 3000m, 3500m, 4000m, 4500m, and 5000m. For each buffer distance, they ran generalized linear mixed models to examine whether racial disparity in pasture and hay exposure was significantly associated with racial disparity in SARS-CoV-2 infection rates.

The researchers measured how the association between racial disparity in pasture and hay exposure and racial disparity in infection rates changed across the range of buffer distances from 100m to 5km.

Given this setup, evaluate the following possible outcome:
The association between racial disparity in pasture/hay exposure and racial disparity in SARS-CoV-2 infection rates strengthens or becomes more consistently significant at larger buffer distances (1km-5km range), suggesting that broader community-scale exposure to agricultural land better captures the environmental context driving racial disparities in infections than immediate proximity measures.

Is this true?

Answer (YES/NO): NO